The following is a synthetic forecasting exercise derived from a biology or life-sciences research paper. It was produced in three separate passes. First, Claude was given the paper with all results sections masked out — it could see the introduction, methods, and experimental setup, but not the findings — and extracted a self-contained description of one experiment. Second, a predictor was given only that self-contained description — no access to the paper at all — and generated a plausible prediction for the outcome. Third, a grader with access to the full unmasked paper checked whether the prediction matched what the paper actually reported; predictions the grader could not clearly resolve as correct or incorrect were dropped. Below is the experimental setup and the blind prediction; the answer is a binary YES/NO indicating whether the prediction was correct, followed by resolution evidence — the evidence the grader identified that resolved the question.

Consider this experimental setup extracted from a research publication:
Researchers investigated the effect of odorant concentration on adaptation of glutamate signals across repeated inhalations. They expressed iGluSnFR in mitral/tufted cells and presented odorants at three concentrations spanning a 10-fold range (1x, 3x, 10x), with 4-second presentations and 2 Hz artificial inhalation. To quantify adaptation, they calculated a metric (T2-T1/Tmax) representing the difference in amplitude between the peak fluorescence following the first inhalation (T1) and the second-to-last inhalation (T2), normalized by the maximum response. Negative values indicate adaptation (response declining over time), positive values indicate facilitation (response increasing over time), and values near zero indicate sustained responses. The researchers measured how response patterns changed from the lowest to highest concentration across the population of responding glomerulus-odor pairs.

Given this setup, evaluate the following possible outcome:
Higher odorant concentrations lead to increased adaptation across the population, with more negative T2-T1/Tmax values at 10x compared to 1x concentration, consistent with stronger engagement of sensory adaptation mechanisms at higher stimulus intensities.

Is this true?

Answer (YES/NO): YES